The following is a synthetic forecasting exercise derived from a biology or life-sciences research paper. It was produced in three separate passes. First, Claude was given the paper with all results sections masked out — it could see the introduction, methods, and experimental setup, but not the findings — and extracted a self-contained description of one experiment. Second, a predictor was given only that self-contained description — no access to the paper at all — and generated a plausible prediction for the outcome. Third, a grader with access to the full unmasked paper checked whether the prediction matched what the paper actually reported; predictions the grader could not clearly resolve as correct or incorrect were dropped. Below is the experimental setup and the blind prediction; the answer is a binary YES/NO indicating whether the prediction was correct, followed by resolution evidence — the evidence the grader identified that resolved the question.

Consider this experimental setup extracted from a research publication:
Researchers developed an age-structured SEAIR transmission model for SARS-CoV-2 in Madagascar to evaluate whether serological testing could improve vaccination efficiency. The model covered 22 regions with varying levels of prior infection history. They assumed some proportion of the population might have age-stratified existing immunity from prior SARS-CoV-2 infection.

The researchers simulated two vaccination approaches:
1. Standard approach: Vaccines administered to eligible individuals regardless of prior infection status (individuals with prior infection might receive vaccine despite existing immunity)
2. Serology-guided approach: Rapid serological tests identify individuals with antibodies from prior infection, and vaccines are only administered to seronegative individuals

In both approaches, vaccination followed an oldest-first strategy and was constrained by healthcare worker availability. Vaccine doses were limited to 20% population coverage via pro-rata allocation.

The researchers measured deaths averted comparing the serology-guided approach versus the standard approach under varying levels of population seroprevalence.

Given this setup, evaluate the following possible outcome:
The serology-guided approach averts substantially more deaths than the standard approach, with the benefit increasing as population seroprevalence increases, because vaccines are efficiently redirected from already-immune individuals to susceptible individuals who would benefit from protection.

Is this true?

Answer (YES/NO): NO